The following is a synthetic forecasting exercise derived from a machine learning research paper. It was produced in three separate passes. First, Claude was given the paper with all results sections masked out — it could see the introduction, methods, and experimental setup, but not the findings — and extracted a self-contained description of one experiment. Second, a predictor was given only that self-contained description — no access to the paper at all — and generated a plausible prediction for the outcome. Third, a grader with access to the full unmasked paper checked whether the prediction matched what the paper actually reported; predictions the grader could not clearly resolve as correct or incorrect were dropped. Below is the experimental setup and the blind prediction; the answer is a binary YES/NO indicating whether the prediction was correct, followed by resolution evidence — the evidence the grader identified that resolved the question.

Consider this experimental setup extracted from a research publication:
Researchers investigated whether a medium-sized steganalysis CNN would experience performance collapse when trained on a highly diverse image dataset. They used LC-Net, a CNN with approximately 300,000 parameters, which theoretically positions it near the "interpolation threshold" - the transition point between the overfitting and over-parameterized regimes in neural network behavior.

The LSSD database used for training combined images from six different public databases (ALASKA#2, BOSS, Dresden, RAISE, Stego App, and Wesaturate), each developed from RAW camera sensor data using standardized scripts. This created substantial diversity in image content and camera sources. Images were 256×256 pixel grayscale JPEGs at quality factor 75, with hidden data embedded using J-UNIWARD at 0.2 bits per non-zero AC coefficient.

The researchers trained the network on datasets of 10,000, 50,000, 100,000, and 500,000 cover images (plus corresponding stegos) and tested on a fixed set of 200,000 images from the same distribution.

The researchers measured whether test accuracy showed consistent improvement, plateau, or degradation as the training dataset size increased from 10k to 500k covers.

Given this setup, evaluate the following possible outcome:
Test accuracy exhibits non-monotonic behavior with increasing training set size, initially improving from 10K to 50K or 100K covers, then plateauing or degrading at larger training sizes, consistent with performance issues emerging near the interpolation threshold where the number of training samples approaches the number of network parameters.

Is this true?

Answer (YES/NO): NO